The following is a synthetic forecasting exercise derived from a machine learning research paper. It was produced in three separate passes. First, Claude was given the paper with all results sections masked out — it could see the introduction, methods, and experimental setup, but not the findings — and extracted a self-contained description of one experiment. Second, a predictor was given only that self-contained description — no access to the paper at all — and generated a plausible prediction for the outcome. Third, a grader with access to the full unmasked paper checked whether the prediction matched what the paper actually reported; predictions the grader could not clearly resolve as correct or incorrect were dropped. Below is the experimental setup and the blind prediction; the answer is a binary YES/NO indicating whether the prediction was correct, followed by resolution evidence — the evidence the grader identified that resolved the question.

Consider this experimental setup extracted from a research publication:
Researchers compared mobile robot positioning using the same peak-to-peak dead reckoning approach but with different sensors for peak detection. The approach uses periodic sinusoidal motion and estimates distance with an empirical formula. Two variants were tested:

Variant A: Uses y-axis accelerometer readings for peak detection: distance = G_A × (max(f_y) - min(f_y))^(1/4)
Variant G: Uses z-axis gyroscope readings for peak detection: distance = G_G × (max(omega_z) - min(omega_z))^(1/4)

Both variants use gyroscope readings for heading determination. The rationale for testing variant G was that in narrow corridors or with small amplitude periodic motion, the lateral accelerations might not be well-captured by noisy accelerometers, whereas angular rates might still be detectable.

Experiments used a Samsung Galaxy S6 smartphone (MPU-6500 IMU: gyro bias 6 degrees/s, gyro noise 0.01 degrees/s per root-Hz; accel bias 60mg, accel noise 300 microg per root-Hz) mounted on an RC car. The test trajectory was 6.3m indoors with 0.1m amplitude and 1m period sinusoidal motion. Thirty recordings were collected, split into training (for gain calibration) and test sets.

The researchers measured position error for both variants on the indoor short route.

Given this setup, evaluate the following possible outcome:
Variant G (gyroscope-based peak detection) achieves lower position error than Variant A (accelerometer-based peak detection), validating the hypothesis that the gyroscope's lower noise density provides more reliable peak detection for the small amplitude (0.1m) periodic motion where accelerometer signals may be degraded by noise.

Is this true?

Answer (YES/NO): YES